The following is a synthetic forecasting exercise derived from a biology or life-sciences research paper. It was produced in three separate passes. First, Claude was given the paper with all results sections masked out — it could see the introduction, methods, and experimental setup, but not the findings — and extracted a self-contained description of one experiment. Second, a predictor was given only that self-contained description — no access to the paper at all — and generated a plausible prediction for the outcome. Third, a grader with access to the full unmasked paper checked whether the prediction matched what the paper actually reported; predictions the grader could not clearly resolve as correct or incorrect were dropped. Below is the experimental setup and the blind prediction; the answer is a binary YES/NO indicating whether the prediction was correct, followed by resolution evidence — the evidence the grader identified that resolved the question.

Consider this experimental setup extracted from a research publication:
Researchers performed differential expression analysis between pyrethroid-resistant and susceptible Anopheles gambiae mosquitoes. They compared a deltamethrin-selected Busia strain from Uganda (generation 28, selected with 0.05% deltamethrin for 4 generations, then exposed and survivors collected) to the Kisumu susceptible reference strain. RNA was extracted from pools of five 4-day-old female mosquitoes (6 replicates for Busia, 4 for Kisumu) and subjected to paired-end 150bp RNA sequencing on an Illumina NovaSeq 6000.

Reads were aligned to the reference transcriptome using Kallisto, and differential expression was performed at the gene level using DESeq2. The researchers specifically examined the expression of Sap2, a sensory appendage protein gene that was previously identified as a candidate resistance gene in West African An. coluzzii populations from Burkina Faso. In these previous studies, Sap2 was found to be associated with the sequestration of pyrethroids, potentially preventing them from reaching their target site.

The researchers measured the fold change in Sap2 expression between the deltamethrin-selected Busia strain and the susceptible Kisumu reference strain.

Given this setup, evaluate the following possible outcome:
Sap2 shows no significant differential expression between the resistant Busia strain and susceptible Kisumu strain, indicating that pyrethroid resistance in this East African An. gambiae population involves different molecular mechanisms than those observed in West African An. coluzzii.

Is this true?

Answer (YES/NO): NO